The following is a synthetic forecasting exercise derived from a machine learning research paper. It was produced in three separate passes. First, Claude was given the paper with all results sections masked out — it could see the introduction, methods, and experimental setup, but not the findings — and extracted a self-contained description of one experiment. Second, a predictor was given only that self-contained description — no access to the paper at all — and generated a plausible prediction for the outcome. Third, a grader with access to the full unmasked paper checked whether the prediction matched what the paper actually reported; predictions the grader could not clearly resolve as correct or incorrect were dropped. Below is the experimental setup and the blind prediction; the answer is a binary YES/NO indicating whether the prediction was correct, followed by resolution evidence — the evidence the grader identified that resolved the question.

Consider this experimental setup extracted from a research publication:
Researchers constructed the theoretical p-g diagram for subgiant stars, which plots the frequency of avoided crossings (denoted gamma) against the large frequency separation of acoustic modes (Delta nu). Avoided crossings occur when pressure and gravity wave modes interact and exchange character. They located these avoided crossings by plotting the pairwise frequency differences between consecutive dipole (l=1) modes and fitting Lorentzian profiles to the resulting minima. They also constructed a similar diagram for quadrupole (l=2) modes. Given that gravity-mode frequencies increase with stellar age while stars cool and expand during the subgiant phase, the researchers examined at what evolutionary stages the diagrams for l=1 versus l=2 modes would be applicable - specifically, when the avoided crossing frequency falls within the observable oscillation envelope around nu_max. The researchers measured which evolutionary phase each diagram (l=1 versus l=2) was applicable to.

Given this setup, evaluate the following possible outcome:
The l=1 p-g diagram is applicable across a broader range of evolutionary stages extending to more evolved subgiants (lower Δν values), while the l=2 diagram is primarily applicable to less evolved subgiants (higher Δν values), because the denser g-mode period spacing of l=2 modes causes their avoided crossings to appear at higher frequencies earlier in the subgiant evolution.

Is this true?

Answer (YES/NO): NO